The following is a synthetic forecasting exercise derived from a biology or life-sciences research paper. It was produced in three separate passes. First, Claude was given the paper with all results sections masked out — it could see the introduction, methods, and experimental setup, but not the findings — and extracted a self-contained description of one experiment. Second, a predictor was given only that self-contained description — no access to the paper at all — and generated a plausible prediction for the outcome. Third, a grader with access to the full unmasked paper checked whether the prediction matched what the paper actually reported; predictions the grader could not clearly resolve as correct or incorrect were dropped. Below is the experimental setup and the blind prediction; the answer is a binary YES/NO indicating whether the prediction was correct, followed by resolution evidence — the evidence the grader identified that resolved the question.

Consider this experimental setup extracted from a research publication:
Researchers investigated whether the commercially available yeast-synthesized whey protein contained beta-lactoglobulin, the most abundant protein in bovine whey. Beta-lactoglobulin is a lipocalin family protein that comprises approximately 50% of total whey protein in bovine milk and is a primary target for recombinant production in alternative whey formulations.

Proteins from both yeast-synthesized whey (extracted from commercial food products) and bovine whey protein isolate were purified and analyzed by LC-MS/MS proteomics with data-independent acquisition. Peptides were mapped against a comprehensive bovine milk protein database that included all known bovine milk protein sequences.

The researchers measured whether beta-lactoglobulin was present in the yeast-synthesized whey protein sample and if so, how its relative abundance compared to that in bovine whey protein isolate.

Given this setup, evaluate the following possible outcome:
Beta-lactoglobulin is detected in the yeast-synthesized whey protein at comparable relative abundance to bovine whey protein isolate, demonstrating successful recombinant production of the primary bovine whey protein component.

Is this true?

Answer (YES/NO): NO